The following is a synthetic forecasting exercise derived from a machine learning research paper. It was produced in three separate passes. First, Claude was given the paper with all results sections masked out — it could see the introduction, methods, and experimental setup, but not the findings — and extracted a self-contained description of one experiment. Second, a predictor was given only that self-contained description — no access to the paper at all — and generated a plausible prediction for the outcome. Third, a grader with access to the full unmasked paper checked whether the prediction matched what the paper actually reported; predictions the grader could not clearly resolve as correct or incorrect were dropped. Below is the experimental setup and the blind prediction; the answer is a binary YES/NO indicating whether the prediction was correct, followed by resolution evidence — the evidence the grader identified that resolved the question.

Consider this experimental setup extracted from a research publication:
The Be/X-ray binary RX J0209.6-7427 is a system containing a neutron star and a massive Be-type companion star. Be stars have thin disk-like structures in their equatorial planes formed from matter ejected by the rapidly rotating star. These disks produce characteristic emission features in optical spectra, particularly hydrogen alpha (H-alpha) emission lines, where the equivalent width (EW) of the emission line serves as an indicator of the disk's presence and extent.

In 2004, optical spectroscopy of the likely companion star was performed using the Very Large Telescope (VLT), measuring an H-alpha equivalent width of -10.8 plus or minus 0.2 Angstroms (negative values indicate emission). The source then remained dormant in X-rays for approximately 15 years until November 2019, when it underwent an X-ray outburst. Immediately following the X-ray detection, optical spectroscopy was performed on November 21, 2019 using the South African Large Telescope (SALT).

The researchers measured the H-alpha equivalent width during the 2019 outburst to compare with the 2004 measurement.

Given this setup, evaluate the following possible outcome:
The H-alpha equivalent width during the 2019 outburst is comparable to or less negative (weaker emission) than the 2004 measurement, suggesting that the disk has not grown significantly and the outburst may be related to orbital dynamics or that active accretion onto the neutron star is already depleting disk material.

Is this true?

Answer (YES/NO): YES